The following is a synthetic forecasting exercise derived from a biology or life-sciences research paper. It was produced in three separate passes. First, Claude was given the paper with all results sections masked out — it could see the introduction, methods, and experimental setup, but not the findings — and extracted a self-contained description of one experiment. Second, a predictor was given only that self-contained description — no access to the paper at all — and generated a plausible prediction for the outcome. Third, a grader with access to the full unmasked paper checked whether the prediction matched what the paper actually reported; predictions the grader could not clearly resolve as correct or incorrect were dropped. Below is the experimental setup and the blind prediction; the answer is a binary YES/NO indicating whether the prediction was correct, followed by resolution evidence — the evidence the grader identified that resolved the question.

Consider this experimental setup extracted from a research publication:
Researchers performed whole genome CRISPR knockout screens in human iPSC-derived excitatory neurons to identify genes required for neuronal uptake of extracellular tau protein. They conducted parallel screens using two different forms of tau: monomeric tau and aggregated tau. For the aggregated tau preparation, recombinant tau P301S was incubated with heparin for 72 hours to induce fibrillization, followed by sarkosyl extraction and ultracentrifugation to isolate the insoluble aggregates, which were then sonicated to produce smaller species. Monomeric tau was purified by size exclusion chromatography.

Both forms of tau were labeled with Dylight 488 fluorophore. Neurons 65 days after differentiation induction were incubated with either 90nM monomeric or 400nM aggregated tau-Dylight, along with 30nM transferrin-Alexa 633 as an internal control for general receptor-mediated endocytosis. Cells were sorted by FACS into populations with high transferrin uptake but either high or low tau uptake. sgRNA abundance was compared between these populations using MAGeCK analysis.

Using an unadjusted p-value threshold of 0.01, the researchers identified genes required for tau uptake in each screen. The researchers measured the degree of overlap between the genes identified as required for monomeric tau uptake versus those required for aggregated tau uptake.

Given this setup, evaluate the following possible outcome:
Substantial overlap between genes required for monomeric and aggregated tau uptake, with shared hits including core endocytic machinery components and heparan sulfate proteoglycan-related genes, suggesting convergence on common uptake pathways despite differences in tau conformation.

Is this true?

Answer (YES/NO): YES